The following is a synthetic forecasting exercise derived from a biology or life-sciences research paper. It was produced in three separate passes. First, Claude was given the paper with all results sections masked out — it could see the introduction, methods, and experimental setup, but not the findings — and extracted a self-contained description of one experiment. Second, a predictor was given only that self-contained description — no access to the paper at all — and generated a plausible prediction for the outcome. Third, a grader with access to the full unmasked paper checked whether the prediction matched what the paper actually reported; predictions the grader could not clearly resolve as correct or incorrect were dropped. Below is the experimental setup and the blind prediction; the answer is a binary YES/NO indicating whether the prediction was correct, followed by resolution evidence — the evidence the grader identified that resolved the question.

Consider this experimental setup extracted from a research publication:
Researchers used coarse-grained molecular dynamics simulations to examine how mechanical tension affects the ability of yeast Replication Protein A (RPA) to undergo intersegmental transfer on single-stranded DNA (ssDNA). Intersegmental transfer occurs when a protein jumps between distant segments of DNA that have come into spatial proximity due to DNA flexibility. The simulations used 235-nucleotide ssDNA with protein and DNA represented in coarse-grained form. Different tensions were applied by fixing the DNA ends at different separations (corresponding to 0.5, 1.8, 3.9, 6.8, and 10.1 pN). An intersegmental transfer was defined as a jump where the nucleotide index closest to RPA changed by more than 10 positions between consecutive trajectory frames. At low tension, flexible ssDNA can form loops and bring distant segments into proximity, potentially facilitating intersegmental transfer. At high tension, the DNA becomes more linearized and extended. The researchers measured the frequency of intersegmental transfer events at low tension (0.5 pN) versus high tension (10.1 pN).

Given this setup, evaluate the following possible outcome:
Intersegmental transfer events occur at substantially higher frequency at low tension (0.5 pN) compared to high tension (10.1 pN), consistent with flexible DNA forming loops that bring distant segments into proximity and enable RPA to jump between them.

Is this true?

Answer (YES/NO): YES